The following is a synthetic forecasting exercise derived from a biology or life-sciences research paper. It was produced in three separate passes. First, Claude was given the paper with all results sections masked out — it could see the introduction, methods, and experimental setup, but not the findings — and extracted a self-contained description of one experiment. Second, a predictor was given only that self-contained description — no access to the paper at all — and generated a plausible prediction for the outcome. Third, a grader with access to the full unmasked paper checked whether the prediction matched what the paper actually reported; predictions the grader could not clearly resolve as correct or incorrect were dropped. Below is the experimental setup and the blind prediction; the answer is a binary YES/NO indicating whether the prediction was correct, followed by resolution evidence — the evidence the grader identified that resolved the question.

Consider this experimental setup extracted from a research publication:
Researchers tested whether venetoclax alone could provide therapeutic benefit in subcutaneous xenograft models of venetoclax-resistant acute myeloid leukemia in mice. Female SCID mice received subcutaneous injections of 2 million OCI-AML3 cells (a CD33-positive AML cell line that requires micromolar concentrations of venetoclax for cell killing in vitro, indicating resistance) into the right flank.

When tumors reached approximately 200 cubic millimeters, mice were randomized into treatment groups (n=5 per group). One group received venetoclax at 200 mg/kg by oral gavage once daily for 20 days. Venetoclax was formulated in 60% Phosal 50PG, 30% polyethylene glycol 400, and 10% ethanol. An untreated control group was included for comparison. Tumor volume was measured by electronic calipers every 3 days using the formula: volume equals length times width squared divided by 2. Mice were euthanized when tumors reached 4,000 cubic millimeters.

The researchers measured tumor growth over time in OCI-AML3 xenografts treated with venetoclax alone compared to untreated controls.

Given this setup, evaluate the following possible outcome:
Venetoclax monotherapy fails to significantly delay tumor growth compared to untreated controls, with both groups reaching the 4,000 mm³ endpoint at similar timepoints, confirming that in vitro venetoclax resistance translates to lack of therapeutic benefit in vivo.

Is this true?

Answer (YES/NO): NO